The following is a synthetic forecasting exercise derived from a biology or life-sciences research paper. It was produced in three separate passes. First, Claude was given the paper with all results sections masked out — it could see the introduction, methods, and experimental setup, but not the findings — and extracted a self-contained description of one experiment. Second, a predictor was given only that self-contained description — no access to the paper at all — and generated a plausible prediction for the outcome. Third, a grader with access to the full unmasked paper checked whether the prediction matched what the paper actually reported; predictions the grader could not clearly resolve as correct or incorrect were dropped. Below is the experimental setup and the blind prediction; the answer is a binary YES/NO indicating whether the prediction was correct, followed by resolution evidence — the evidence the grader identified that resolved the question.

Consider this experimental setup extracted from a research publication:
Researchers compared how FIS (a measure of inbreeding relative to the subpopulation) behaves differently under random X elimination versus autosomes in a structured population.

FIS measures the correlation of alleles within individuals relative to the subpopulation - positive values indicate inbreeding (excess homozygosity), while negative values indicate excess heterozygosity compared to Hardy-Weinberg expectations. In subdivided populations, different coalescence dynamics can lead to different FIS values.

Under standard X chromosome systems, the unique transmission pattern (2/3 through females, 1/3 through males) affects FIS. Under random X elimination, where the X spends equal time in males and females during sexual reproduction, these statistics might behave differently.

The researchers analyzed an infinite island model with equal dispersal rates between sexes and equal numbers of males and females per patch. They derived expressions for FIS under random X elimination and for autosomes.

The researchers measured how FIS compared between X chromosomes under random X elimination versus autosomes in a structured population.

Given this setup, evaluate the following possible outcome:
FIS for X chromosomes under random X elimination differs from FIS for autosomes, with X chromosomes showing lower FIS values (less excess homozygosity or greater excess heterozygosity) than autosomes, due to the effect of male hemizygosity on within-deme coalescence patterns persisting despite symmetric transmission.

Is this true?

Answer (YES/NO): YES